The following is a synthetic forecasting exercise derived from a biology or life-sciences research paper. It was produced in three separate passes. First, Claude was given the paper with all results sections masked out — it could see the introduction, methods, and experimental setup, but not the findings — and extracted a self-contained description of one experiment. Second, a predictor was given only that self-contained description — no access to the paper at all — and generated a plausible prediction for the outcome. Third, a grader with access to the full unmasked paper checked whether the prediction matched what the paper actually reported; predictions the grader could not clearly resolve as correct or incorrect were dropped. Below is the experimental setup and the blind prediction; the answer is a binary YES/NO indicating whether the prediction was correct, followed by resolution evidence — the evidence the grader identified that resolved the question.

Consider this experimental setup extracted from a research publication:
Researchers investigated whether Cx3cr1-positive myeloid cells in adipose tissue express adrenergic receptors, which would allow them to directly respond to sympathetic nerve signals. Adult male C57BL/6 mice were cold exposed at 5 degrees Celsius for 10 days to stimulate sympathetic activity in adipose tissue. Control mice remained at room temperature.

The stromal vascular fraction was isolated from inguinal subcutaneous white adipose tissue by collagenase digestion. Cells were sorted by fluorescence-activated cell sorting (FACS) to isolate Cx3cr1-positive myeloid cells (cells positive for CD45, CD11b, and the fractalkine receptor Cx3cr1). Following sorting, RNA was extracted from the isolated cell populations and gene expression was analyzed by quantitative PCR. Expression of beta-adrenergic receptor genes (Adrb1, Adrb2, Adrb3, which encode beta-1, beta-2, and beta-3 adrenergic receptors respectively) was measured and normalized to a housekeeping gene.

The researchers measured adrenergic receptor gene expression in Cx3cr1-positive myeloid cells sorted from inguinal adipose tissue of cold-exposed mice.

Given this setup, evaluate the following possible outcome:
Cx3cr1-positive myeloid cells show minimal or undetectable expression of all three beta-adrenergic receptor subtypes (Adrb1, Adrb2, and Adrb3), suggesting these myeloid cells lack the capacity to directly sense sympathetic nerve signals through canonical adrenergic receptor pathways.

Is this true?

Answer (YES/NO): NO